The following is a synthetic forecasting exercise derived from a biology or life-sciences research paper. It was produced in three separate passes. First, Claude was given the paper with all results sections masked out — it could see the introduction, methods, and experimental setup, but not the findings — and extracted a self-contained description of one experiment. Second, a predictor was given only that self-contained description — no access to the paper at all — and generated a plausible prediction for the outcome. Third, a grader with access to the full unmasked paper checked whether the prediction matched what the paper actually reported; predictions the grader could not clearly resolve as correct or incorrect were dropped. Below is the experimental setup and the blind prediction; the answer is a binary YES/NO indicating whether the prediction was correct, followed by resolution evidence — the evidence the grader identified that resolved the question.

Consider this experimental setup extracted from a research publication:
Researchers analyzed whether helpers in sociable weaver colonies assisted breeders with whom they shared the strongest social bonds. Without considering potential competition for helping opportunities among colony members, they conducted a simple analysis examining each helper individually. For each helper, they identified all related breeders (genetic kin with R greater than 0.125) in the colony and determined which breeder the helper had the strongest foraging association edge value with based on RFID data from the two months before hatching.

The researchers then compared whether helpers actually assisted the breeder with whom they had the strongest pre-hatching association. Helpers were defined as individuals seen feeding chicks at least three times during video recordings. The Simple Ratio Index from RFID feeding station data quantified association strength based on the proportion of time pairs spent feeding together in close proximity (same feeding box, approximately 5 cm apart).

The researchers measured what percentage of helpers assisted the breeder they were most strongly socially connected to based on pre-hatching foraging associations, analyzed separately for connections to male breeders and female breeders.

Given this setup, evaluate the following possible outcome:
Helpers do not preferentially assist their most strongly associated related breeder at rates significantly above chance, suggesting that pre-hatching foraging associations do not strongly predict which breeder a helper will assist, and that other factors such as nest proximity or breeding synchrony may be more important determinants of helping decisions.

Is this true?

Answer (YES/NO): NO